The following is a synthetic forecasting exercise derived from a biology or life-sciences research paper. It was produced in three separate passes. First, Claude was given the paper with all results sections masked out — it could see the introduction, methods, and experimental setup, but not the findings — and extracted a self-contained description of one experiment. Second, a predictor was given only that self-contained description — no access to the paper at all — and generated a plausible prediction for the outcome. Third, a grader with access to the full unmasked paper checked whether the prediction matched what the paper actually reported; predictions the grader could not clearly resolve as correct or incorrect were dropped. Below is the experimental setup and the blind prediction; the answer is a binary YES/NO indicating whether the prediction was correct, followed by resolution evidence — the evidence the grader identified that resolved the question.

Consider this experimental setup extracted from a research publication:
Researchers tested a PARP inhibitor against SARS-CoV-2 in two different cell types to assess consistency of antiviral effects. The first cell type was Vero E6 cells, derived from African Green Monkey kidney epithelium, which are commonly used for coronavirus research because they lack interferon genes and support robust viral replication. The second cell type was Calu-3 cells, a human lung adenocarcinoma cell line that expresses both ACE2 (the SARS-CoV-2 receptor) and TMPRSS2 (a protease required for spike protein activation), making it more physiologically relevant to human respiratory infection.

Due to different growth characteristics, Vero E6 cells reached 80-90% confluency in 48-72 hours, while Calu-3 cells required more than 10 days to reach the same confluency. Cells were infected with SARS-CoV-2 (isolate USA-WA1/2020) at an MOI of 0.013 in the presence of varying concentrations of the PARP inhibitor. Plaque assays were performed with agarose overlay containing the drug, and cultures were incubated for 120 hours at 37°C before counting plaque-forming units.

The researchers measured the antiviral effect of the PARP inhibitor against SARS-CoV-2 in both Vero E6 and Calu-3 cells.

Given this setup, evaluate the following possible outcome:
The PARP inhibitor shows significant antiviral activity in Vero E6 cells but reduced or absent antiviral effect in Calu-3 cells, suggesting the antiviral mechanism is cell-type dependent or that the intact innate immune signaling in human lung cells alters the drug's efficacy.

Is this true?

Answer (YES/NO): NO